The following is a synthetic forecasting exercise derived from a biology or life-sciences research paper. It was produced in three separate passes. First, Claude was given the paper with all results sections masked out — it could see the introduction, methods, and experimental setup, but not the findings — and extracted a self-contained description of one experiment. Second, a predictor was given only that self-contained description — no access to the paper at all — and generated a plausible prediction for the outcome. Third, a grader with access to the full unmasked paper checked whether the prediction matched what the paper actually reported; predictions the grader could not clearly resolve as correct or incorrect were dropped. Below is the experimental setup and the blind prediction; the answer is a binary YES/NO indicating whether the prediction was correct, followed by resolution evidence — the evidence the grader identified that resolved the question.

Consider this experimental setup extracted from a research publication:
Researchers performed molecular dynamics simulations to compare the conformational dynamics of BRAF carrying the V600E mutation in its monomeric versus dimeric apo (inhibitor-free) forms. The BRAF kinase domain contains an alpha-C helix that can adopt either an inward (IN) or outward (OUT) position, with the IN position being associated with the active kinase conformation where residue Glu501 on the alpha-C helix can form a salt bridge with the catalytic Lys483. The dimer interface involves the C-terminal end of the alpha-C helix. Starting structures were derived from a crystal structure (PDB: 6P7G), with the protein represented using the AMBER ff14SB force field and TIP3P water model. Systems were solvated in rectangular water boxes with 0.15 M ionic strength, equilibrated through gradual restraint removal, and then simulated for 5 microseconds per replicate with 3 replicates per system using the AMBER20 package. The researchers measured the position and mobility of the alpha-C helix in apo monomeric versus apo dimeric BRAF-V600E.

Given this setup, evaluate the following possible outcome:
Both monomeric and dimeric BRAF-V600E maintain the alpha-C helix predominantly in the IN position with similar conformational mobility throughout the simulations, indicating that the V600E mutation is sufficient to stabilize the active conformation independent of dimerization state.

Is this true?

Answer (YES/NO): NO